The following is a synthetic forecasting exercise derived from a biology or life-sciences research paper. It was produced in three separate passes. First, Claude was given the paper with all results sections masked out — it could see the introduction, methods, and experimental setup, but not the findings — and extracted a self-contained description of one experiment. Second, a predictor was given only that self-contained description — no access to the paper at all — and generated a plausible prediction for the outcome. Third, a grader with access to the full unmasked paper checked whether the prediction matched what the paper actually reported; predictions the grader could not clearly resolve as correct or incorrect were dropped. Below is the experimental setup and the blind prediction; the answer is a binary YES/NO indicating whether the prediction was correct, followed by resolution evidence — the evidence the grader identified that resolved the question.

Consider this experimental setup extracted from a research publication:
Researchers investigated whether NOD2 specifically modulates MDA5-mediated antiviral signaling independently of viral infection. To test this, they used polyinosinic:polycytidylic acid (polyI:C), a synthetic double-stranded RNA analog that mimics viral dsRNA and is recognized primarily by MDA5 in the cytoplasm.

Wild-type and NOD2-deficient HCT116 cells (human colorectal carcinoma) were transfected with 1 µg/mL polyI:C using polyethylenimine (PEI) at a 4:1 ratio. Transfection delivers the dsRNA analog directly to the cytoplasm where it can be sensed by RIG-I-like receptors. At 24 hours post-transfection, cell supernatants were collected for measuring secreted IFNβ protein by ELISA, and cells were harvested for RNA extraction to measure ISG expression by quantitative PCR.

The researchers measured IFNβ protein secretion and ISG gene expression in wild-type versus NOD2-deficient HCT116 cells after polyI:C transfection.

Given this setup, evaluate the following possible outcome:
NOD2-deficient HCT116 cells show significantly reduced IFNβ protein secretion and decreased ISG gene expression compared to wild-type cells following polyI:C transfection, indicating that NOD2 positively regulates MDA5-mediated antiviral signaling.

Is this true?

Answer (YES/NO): NO